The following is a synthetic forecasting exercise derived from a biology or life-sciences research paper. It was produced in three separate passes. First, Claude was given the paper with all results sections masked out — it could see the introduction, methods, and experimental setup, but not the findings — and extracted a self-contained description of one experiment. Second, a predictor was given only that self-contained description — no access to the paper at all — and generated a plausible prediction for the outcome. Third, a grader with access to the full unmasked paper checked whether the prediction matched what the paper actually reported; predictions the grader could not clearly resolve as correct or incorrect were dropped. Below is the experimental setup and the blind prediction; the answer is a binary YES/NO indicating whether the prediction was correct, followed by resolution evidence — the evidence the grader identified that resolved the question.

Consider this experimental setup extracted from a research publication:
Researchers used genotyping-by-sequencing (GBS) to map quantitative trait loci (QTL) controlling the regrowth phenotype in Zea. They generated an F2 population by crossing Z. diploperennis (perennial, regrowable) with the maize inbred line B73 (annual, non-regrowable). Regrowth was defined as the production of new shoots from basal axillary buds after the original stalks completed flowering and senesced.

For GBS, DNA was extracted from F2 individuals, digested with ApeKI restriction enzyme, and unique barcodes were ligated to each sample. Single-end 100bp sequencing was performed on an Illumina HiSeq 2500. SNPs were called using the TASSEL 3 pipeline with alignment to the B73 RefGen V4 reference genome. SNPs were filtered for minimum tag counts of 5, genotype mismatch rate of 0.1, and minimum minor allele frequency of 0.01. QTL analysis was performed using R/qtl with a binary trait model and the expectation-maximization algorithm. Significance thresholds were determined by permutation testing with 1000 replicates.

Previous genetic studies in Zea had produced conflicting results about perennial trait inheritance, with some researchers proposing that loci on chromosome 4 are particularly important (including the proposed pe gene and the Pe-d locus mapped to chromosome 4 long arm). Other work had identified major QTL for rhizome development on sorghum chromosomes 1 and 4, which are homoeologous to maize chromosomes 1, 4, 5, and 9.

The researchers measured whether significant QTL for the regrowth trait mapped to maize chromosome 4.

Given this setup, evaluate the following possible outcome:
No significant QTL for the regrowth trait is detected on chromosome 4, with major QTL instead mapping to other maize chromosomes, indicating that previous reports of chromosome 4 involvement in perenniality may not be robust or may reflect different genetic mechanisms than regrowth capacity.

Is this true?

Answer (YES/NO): YES